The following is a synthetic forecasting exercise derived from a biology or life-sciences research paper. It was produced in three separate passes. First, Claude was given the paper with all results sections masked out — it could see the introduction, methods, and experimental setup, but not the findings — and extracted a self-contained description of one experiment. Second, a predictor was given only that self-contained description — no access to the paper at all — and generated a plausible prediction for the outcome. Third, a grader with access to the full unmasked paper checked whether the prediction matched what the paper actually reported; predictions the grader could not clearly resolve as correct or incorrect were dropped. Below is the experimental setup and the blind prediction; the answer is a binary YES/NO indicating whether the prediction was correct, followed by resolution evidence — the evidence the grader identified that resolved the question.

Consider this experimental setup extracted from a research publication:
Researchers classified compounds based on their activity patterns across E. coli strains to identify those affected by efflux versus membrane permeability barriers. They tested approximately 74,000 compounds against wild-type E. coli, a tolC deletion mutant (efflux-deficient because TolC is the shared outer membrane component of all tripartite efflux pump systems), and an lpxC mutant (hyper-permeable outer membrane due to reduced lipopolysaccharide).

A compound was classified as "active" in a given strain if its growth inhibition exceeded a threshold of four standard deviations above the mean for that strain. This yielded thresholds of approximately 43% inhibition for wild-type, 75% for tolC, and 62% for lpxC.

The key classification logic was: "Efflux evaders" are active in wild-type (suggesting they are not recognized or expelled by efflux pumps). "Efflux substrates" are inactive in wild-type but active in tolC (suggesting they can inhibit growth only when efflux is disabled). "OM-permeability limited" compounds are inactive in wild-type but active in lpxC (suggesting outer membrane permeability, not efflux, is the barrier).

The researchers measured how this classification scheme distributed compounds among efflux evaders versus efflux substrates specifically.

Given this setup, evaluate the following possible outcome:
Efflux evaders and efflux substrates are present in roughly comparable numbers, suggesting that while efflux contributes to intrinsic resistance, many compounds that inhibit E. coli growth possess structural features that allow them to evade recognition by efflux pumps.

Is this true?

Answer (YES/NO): NO